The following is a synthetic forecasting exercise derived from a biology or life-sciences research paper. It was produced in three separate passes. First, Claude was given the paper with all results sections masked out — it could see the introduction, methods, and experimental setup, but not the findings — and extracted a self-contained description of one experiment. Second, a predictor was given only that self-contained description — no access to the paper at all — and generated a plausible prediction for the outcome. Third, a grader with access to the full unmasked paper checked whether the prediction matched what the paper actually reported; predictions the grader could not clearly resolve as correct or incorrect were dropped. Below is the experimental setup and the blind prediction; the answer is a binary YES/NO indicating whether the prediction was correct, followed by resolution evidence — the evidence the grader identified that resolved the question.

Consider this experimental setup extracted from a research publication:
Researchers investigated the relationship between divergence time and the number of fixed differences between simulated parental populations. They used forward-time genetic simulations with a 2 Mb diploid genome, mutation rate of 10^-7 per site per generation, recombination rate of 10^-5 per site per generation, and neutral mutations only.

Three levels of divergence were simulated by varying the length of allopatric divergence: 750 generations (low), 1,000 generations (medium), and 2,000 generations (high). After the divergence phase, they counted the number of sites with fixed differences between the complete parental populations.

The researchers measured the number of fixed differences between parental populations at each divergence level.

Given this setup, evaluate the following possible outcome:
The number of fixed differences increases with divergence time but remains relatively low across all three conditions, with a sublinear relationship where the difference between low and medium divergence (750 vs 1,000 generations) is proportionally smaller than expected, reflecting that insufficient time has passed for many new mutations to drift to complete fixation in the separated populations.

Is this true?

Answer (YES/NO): NO